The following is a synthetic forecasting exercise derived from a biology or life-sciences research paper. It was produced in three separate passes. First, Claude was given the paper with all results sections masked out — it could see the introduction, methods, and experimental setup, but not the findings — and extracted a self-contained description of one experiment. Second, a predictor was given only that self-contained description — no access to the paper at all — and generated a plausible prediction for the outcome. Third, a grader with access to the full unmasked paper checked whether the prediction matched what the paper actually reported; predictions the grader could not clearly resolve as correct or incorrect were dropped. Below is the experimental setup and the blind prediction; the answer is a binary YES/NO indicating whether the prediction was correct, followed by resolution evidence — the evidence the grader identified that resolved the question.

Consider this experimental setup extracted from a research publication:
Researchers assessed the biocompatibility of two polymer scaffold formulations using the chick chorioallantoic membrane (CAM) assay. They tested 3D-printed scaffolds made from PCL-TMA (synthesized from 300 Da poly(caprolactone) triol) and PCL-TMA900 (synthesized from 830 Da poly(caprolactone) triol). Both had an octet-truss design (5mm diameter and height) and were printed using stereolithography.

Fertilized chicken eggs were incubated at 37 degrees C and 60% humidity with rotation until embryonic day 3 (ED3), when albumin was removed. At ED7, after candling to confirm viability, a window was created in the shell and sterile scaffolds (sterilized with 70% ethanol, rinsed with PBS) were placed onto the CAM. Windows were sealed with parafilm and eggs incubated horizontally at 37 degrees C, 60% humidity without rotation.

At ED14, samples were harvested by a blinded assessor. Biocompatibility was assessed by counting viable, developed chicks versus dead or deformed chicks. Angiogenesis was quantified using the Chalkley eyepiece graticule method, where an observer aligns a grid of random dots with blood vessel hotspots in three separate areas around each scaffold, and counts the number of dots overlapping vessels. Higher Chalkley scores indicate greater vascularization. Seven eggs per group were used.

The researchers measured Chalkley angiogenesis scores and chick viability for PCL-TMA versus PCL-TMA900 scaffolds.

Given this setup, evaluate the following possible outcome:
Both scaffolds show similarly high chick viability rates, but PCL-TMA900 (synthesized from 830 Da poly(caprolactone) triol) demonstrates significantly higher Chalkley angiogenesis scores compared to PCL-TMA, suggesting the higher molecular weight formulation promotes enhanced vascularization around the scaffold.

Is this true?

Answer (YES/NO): NO